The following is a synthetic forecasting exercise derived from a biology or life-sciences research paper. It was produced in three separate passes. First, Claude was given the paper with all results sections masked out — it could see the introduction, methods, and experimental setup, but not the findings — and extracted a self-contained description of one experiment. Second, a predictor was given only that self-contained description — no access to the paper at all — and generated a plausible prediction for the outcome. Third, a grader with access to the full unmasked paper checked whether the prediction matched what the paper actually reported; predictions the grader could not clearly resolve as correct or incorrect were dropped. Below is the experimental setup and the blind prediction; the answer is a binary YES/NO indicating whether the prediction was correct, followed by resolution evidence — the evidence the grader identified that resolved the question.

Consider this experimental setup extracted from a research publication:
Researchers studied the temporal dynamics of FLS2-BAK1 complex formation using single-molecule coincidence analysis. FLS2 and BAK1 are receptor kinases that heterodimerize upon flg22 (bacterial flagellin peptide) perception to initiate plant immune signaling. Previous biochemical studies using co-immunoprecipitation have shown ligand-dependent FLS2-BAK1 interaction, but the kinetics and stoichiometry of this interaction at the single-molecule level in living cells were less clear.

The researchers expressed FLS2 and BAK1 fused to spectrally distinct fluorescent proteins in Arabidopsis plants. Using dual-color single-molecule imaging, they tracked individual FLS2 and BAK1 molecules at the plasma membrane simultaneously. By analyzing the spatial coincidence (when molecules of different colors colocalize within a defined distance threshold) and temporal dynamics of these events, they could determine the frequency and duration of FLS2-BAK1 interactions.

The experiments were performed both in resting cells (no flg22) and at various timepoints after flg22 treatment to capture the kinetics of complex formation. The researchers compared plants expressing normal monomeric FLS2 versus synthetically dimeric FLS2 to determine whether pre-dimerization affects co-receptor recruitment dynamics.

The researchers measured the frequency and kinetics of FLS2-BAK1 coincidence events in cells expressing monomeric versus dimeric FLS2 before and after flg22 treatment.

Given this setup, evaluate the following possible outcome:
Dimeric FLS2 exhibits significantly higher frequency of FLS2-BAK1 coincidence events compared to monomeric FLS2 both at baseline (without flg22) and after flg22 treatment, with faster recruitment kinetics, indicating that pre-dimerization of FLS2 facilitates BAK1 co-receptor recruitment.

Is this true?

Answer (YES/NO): NO